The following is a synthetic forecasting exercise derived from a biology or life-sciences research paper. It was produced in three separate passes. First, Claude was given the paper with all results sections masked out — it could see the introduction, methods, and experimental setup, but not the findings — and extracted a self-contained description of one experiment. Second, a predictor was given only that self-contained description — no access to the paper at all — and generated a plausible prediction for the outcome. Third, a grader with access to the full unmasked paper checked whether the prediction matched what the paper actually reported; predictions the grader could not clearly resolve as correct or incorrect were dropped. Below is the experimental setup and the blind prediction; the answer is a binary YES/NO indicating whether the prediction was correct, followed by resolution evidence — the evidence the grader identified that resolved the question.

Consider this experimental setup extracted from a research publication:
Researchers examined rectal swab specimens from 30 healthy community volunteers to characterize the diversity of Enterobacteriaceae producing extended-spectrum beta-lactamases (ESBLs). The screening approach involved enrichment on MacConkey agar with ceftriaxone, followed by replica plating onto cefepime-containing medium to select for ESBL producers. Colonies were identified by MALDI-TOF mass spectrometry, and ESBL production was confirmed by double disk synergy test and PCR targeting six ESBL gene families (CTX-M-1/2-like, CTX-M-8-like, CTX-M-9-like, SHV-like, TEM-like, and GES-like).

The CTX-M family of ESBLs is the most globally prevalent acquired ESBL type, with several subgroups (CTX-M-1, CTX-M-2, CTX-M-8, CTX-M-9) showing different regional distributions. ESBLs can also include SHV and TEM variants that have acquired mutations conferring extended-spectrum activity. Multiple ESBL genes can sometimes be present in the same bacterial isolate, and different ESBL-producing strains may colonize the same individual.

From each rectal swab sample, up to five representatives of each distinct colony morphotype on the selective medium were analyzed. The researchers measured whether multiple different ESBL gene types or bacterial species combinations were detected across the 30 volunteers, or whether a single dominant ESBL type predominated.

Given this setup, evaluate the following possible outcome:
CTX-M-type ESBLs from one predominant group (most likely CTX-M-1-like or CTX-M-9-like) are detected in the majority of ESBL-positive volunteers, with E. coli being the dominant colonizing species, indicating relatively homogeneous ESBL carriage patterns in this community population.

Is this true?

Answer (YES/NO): NO